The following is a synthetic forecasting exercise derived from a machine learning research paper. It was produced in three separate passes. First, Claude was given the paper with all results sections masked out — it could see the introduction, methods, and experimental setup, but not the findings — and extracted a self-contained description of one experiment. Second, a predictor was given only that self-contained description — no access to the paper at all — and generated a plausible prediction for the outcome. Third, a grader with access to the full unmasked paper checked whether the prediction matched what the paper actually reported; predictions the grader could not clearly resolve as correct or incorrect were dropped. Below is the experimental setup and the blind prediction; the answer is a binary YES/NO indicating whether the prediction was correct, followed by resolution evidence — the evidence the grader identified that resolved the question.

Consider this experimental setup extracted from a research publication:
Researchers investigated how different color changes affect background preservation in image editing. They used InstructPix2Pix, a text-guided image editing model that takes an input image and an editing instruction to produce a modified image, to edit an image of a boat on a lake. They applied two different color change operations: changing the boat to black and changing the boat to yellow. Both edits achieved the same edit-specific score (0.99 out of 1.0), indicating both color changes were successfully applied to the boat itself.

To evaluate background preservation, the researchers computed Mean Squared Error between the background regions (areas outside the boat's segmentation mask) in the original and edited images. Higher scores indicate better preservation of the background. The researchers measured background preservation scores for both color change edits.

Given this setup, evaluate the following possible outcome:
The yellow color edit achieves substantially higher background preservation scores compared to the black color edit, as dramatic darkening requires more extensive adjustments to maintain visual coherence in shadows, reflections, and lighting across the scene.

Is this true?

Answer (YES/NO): NO